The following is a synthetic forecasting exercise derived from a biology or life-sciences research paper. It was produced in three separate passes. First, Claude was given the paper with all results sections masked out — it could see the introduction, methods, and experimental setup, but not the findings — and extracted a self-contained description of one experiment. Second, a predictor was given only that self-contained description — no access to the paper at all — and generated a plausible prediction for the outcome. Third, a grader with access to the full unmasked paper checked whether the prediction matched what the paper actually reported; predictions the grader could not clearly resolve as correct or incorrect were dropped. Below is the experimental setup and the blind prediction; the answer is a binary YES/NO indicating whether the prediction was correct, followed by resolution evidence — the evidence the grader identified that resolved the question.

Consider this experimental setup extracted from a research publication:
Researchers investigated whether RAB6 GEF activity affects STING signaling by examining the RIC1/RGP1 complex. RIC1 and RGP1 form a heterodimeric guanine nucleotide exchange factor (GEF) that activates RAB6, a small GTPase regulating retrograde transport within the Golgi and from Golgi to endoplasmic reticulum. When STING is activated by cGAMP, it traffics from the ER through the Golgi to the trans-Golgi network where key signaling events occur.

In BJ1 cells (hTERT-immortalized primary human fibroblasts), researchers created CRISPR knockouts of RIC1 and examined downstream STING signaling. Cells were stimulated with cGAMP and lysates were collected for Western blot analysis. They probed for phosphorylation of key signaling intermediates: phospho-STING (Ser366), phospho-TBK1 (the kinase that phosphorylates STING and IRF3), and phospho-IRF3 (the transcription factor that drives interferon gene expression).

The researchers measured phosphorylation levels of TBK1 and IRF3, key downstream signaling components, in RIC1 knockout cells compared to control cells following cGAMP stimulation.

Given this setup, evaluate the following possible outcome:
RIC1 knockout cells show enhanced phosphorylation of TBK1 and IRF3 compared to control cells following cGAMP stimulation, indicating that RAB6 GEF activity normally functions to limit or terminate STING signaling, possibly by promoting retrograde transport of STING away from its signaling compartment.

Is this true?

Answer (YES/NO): YES